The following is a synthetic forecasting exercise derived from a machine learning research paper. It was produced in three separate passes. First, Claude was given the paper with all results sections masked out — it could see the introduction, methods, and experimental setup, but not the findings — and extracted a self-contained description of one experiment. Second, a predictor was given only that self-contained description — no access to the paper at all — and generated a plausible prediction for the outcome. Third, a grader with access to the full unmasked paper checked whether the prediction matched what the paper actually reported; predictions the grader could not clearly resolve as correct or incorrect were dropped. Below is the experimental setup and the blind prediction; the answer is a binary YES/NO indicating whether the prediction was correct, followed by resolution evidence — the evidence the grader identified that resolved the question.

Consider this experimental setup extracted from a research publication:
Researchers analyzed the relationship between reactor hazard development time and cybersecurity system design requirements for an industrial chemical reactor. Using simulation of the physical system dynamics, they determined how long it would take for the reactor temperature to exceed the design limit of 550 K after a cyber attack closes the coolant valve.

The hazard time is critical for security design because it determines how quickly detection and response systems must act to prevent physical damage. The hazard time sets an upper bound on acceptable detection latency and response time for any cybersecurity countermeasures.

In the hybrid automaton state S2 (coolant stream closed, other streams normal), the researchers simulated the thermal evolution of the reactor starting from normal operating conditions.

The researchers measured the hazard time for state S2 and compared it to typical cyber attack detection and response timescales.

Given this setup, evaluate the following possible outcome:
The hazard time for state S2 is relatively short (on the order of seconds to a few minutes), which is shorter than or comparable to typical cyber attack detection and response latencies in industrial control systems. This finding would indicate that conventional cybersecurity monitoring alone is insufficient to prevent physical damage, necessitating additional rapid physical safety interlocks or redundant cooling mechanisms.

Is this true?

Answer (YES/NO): NO